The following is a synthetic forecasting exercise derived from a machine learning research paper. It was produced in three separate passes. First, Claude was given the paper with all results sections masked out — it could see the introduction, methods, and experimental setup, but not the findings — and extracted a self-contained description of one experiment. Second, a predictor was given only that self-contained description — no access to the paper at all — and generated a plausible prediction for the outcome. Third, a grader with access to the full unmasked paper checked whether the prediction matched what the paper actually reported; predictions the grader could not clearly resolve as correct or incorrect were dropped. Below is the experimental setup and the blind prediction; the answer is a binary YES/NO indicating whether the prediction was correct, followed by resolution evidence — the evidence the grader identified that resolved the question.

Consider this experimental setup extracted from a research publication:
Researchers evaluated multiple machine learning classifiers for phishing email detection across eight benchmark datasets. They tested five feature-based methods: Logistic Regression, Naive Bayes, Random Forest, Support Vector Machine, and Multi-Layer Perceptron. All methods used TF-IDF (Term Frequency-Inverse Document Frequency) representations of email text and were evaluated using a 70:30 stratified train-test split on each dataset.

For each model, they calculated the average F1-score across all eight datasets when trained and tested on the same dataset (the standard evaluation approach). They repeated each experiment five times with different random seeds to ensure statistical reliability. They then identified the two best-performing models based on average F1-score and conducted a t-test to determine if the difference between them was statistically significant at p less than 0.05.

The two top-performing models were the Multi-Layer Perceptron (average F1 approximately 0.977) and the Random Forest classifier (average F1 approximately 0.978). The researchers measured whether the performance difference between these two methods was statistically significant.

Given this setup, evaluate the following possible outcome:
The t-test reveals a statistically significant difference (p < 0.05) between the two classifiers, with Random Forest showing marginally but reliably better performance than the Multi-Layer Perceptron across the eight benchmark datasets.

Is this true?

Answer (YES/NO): NO